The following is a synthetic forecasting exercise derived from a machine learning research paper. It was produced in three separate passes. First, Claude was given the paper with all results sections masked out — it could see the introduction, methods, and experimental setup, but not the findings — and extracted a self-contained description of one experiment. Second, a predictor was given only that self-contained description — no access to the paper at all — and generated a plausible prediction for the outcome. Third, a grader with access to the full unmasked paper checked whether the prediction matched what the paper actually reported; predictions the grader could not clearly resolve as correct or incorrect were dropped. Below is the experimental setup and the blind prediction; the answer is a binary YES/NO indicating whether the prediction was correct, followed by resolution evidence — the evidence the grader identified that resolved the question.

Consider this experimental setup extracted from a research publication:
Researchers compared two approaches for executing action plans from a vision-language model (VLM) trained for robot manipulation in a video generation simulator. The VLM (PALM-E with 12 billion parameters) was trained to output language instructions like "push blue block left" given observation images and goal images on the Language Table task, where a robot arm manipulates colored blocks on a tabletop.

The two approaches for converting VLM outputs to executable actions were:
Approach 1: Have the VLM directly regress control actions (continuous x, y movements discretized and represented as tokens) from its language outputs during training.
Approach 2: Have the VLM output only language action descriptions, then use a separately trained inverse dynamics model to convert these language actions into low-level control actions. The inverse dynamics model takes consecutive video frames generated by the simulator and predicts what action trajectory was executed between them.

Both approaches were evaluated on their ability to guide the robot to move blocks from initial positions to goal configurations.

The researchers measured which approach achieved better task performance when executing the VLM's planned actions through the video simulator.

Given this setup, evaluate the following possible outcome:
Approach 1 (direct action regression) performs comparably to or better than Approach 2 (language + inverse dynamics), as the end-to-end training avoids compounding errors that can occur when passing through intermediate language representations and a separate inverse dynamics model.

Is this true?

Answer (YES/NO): NO